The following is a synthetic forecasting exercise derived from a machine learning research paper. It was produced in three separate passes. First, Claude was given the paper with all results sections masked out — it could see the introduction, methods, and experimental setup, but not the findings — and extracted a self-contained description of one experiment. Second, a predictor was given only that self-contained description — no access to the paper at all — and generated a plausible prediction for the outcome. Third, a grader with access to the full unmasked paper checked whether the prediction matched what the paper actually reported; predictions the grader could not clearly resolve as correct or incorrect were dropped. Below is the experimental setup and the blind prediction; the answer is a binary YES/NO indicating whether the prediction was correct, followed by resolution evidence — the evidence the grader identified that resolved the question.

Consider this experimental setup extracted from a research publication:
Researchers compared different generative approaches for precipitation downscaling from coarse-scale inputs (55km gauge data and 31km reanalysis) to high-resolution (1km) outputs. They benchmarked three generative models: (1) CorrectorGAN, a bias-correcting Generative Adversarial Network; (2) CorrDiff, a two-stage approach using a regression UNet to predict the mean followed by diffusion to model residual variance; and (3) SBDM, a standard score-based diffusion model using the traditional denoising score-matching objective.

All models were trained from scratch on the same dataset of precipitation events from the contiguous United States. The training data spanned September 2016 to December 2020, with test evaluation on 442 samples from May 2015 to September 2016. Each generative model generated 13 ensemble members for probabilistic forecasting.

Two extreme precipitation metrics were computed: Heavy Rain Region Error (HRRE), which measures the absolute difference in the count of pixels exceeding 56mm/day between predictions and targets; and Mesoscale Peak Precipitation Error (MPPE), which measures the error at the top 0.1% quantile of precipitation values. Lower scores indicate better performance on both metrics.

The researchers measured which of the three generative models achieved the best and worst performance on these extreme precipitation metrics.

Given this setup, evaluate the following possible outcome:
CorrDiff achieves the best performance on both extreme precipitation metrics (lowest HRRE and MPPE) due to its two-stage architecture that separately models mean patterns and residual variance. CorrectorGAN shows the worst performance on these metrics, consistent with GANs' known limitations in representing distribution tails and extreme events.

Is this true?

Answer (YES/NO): YES